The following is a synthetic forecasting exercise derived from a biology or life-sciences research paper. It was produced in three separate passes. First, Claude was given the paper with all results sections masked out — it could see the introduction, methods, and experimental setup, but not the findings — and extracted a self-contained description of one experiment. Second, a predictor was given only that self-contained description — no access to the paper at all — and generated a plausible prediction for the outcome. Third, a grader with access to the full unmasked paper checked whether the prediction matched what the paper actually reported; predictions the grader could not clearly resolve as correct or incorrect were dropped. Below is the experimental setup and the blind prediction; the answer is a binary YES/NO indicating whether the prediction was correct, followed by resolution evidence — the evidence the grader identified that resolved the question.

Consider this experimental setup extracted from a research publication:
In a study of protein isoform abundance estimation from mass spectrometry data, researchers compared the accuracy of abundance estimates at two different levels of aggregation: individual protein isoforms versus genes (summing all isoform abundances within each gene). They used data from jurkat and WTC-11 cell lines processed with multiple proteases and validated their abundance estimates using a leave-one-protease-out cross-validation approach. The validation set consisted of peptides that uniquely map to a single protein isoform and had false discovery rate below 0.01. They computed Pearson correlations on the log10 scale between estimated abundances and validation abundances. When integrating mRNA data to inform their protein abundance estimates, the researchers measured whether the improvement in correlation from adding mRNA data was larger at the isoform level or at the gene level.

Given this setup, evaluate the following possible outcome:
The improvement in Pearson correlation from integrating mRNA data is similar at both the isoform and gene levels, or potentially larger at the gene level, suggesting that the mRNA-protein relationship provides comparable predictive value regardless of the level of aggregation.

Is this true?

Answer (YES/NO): NO